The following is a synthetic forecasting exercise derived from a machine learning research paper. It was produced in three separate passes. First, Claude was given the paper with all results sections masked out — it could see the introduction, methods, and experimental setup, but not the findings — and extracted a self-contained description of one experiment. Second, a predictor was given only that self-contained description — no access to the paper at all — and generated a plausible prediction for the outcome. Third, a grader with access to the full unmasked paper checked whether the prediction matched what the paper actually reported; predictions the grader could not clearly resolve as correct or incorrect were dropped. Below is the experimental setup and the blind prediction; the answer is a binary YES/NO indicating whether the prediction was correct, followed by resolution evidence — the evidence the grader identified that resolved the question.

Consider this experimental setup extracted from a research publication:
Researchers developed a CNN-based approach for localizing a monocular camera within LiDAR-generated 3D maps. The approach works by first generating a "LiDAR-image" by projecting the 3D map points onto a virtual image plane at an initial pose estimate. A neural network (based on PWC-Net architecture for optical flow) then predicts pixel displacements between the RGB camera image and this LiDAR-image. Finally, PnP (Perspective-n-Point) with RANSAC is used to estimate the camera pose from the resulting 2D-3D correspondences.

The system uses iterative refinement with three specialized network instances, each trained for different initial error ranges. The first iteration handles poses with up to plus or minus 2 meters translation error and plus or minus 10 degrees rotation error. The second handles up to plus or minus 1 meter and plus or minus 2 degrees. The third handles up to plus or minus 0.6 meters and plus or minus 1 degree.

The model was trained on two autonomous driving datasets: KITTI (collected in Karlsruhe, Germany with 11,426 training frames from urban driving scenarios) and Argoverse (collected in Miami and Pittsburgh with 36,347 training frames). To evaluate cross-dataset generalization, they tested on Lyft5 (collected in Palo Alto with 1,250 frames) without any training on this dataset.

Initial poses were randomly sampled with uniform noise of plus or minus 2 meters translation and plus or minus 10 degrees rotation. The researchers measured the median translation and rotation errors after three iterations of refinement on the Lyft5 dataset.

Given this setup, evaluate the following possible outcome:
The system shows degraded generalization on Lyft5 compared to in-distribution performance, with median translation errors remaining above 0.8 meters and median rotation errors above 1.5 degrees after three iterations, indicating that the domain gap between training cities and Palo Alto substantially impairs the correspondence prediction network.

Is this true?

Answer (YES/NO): NO